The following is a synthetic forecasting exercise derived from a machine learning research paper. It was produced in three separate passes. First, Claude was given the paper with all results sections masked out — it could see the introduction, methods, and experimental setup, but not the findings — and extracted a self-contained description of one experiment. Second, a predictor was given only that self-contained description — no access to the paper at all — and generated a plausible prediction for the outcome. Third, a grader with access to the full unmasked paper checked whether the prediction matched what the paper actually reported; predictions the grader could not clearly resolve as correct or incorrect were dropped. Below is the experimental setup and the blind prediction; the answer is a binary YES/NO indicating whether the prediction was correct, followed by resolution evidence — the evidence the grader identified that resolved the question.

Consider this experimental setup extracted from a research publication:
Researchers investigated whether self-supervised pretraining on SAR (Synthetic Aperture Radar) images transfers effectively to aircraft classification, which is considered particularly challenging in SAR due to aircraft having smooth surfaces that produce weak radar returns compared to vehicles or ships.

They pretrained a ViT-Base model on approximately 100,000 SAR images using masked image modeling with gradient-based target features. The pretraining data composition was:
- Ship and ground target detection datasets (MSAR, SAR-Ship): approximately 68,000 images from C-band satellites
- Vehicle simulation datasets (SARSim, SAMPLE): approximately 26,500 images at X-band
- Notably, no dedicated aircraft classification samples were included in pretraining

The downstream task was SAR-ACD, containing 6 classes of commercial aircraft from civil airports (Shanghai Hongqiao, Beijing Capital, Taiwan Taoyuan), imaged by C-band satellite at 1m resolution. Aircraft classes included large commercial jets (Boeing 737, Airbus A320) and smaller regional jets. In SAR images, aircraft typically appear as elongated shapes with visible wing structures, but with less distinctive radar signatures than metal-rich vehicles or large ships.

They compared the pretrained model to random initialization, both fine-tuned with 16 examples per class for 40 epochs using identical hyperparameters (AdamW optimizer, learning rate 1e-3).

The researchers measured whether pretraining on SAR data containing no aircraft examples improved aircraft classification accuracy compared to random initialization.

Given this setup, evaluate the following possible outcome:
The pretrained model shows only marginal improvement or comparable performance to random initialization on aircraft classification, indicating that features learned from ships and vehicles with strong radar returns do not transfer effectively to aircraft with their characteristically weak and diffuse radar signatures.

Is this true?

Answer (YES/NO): NO